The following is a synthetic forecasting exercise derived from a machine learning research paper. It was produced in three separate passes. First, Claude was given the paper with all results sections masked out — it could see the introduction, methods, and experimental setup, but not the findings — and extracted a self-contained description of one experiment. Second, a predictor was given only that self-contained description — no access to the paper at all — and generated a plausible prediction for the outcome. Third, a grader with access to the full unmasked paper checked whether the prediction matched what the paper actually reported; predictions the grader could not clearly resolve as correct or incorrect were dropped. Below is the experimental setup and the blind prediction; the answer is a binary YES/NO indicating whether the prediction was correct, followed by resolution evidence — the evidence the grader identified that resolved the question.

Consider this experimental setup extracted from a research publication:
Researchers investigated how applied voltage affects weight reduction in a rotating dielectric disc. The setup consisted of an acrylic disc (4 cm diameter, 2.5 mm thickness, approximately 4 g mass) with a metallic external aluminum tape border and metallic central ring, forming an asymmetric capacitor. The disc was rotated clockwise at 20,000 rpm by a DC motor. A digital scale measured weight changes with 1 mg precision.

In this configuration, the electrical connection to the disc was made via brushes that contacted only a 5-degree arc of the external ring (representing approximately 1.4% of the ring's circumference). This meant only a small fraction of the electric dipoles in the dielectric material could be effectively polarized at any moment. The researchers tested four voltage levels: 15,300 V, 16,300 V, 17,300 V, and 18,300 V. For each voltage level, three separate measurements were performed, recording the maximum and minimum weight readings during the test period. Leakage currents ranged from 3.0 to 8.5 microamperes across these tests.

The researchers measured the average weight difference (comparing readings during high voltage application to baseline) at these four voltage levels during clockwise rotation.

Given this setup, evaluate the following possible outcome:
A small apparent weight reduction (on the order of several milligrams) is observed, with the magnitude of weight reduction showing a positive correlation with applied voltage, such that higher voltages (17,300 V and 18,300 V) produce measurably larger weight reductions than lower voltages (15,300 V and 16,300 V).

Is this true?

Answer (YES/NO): NO